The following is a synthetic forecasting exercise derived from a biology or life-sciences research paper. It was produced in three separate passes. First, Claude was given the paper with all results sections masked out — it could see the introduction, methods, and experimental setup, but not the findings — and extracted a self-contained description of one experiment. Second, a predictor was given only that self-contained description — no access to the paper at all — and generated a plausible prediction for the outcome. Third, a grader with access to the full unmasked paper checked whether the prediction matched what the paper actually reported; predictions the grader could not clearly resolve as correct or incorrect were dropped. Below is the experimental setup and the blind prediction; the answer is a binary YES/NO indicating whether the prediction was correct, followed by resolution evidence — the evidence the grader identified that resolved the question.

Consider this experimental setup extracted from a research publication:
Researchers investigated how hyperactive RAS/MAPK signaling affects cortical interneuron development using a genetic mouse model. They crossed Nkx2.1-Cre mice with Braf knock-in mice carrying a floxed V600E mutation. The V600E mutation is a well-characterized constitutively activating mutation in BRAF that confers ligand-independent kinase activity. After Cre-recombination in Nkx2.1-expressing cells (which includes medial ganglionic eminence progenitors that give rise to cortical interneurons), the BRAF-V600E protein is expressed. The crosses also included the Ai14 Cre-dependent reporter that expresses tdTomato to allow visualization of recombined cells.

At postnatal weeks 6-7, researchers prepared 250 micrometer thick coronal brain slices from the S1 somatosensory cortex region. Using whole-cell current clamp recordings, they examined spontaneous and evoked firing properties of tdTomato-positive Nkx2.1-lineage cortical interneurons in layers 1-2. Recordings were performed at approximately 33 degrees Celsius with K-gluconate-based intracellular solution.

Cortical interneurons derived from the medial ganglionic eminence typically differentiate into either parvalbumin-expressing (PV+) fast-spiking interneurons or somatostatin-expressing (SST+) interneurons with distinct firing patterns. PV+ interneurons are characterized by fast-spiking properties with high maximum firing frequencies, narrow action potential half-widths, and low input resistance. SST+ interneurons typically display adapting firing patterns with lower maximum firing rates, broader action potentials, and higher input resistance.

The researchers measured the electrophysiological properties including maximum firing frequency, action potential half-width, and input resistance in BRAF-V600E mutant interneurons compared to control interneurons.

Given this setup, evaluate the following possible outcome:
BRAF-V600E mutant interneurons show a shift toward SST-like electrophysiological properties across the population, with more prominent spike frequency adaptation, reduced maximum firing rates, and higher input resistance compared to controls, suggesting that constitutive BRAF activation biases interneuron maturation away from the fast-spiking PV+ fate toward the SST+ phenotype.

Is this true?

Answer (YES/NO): NO